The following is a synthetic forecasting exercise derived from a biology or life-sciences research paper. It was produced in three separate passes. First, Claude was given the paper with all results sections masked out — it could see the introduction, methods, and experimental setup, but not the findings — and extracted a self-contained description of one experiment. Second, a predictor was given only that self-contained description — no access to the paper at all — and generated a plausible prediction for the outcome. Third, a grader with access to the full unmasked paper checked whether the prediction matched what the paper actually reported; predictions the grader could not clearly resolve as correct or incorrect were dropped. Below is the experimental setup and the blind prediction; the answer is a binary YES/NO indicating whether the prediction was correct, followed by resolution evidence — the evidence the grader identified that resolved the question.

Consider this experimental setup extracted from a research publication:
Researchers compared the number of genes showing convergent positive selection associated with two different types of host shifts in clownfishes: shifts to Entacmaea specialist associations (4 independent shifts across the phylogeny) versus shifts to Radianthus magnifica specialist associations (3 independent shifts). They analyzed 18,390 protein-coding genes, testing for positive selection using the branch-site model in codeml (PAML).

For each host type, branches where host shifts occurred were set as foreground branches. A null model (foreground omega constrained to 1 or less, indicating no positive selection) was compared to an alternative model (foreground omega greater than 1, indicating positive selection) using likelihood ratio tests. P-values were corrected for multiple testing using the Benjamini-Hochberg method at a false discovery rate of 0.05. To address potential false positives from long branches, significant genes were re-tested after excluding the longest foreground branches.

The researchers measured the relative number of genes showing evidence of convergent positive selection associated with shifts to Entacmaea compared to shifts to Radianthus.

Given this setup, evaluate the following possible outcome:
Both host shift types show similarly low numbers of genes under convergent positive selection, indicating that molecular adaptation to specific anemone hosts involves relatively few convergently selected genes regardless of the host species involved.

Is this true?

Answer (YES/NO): NO